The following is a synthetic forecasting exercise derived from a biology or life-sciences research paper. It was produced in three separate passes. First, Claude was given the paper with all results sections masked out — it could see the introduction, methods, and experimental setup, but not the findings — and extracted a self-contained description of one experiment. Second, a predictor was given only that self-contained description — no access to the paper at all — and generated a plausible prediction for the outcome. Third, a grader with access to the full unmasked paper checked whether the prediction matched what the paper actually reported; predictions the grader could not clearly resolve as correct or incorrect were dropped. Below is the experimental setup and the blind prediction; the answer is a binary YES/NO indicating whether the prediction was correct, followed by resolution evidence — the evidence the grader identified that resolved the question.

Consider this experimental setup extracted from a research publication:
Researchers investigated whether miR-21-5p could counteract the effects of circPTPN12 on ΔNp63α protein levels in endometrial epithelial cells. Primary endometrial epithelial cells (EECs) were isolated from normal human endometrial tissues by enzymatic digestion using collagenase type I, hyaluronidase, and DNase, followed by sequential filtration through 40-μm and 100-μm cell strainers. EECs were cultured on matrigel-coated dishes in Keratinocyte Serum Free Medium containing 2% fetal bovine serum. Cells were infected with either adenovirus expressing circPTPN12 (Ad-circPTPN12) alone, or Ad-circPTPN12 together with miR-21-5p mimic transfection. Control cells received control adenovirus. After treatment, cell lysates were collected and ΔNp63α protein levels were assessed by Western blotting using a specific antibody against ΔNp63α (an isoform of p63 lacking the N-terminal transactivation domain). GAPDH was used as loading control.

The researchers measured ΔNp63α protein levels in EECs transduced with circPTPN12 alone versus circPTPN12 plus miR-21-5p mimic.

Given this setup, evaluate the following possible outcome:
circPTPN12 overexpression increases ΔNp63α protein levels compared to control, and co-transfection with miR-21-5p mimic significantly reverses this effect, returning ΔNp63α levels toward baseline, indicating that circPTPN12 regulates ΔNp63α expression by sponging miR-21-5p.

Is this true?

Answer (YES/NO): NO